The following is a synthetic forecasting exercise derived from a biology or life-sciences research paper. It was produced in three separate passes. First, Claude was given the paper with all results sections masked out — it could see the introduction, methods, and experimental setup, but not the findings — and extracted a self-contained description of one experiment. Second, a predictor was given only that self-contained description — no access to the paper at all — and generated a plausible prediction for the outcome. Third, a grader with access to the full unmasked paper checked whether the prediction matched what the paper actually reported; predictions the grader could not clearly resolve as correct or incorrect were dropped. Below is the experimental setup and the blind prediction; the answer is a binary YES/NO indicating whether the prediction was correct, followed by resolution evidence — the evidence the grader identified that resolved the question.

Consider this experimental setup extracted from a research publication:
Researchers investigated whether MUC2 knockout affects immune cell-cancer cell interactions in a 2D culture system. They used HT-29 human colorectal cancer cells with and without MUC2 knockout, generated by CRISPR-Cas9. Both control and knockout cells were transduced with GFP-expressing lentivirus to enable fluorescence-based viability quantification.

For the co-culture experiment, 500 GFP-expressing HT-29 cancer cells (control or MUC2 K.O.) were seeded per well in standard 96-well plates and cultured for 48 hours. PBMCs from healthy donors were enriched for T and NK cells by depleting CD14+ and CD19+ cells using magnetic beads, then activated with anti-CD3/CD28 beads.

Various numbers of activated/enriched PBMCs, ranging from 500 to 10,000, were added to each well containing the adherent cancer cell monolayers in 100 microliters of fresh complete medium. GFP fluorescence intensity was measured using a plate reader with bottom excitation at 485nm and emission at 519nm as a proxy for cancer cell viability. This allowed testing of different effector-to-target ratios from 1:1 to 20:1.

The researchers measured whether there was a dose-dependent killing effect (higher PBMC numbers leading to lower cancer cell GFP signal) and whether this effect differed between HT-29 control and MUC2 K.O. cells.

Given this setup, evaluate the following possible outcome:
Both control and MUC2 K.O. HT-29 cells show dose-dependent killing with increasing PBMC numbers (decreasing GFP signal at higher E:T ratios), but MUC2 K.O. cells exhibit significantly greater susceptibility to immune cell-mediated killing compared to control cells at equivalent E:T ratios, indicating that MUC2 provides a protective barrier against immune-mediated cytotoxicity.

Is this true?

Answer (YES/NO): NO